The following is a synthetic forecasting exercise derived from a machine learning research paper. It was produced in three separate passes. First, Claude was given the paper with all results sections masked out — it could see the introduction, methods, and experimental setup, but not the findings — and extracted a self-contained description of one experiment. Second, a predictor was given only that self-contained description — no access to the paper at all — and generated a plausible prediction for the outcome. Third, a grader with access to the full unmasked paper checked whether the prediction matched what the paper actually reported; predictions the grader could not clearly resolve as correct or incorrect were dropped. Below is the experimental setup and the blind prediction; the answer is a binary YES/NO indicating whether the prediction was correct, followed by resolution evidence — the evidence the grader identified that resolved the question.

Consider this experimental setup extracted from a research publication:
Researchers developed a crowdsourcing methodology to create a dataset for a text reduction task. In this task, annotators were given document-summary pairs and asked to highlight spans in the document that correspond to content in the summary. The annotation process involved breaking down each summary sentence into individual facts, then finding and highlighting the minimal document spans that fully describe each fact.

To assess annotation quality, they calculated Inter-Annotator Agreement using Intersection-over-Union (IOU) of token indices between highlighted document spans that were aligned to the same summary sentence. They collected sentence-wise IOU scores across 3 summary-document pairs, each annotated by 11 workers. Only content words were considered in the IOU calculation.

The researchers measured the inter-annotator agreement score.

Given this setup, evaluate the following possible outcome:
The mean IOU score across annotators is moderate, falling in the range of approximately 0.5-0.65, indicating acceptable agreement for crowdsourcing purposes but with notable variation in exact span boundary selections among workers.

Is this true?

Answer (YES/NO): NO